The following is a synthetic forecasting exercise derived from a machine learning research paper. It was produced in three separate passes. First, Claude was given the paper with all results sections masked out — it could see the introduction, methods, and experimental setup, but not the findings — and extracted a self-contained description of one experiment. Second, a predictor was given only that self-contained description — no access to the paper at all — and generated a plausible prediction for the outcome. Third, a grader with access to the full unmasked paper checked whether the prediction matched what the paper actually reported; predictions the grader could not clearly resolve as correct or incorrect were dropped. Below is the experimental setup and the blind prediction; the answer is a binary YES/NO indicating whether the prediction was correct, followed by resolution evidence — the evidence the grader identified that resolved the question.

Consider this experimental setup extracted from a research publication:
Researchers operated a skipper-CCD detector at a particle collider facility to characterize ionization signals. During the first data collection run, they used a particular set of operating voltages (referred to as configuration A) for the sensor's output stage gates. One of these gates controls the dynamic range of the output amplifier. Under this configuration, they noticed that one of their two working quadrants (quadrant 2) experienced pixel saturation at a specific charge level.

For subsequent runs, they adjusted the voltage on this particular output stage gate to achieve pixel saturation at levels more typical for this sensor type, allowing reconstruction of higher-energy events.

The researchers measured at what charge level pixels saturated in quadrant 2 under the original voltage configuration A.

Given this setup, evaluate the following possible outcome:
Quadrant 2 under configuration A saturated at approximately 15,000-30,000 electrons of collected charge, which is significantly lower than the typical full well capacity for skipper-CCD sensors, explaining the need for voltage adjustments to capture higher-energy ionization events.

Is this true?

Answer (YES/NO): NO